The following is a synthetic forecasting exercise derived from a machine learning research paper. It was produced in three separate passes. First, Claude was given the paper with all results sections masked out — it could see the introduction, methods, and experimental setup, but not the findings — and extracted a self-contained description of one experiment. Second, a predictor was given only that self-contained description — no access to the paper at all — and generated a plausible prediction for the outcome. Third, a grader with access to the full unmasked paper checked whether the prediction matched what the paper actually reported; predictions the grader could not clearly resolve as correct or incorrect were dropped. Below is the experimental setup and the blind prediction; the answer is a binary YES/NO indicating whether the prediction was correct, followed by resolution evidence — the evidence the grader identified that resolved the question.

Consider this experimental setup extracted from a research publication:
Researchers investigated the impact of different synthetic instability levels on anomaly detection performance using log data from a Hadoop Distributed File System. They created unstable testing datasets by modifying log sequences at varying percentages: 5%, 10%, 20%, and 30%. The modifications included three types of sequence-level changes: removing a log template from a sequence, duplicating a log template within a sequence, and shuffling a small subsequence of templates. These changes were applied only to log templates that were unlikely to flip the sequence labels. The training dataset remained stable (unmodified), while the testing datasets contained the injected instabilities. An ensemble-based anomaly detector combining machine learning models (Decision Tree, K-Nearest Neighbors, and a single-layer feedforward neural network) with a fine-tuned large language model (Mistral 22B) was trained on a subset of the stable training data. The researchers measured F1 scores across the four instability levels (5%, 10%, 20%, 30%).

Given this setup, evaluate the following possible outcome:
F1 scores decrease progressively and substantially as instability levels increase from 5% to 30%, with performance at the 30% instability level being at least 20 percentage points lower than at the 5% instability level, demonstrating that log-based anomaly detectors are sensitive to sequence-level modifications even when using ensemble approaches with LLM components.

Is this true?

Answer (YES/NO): NO